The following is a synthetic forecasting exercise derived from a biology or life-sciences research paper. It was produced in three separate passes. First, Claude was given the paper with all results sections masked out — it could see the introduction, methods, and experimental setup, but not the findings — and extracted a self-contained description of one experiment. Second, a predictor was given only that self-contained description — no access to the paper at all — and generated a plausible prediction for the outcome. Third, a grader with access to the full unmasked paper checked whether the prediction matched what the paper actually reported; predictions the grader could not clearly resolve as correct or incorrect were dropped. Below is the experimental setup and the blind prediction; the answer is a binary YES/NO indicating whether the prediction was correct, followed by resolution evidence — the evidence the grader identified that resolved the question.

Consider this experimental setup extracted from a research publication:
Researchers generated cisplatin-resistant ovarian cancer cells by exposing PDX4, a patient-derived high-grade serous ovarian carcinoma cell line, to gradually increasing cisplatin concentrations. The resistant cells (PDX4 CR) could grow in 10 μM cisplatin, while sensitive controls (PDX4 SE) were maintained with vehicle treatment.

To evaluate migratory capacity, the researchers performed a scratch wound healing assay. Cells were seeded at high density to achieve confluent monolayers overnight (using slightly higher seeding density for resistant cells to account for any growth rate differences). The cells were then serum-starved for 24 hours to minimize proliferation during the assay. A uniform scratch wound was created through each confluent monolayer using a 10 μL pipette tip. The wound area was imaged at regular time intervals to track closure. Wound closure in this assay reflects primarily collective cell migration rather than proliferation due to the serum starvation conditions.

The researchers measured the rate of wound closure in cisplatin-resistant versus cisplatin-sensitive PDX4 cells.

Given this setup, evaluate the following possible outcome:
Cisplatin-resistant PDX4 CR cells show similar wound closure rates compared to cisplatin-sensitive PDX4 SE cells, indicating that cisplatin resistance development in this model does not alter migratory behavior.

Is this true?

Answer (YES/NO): NO